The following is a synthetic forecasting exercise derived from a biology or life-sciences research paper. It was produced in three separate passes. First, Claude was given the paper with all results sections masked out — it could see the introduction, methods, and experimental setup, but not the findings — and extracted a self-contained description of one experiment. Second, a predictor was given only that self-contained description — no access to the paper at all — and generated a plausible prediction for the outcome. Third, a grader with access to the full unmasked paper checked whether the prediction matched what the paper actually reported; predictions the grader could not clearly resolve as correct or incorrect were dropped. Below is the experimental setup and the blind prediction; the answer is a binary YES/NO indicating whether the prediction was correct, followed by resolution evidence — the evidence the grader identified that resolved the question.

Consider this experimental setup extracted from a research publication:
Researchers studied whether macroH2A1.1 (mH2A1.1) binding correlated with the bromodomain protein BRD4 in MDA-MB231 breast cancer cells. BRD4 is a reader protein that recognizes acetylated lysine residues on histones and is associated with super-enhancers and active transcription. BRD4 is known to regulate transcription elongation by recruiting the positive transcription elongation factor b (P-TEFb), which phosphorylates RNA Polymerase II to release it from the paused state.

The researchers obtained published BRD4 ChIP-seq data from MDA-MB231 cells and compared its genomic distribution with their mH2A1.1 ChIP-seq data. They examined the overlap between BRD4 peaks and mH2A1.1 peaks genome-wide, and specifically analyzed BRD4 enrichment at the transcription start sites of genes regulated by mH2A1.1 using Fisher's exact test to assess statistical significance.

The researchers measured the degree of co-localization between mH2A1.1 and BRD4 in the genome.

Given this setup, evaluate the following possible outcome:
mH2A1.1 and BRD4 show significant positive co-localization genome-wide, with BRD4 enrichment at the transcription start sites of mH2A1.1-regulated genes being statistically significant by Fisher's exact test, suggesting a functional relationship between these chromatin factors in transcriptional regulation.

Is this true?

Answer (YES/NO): YES